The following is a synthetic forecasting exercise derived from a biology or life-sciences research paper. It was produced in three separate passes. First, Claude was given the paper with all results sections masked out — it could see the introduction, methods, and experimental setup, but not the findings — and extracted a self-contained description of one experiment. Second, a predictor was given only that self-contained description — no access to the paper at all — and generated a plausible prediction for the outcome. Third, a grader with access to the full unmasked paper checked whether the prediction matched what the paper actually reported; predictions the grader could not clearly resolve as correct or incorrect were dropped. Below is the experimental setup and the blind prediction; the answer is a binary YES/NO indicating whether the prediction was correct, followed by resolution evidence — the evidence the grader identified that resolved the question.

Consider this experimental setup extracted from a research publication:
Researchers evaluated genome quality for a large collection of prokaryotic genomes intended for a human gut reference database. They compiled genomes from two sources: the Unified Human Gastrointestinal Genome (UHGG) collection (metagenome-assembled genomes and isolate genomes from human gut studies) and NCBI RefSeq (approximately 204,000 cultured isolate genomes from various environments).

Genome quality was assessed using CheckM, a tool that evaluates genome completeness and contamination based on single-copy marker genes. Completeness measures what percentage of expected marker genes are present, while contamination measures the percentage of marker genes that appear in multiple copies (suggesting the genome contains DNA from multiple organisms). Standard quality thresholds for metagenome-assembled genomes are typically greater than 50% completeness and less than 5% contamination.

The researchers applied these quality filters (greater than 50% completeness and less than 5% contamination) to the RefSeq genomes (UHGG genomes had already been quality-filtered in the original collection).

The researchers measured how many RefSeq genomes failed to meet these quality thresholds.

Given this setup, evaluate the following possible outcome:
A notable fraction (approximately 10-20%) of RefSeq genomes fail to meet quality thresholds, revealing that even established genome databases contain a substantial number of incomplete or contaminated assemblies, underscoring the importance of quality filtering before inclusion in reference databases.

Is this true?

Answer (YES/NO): NO